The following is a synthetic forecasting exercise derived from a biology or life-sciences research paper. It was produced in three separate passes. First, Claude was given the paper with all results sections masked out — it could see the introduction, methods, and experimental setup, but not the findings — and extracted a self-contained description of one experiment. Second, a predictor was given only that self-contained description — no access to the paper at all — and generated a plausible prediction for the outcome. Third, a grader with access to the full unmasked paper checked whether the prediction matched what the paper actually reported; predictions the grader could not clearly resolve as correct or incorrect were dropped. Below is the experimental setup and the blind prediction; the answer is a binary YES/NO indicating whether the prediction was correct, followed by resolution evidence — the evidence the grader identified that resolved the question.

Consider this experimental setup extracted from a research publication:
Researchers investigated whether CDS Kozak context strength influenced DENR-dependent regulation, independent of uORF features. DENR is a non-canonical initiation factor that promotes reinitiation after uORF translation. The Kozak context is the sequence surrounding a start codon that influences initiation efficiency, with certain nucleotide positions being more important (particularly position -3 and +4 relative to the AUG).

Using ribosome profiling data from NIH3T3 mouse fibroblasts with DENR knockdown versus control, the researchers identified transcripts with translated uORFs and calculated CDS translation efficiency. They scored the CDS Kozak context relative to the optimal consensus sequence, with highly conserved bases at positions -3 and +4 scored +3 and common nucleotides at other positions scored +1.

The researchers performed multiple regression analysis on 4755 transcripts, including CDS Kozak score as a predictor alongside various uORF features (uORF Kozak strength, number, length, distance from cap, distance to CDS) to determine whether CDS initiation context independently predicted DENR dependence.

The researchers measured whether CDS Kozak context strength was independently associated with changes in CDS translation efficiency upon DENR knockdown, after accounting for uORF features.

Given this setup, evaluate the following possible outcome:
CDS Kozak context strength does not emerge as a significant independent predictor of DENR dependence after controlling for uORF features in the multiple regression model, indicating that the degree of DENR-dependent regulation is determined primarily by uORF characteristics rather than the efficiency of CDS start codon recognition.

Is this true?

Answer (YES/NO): YES